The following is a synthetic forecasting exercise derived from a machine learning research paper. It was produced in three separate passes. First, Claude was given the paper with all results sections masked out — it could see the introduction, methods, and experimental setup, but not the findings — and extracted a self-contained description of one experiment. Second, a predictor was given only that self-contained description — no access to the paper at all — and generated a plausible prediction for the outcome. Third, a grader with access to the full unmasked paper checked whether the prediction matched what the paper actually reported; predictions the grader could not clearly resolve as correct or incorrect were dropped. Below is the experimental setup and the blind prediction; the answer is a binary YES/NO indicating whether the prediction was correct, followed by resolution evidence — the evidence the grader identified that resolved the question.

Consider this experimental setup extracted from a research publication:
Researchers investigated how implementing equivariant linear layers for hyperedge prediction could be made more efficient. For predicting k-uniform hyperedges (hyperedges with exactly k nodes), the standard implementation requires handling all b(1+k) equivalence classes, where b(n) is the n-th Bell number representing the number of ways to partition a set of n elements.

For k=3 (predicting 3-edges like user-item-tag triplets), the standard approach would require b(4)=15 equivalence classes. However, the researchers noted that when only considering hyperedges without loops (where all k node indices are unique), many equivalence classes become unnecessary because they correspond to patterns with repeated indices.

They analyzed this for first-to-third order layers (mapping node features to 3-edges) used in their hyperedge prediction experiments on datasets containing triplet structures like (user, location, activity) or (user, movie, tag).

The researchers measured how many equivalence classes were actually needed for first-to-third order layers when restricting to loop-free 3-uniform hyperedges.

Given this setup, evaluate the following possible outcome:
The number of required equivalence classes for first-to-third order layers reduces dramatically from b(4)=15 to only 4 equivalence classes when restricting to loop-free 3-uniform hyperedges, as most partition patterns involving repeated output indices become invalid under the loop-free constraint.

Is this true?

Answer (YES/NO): YES